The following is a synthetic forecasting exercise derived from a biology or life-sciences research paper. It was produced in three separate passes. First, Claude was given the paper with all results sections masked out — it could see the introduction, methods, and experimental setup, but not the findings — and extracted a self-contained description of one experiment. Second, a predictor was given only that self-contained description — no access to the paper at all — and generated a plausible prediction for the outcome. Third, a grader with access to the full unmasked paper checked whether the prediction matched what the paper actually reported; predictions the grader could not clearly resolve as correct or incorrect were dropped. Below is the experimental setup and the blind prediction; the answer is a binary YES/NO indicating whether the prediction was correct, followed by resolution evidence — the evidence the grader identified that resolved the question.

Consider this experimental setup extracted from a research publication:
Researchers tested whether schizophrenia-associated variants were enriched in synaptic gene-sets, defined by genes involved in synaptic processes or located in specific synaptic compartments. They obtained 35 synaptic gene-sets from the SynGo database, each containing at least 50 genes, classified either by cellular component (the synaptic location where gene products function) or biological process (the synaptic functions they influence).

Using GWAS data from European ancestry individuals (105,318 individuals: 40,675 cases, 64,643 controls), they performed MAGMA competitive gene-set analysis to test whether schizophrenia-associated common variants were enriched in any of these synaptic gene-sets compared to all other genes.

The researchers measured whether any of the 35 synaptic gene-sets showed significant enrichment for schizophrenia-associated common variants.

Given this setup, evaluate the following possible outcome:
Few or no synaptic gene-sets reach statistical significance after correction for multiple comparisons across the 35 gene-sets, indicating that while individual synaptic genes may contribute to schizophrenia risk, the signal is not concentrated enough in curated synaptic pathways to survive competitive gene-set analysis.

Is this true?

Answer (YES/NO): NO